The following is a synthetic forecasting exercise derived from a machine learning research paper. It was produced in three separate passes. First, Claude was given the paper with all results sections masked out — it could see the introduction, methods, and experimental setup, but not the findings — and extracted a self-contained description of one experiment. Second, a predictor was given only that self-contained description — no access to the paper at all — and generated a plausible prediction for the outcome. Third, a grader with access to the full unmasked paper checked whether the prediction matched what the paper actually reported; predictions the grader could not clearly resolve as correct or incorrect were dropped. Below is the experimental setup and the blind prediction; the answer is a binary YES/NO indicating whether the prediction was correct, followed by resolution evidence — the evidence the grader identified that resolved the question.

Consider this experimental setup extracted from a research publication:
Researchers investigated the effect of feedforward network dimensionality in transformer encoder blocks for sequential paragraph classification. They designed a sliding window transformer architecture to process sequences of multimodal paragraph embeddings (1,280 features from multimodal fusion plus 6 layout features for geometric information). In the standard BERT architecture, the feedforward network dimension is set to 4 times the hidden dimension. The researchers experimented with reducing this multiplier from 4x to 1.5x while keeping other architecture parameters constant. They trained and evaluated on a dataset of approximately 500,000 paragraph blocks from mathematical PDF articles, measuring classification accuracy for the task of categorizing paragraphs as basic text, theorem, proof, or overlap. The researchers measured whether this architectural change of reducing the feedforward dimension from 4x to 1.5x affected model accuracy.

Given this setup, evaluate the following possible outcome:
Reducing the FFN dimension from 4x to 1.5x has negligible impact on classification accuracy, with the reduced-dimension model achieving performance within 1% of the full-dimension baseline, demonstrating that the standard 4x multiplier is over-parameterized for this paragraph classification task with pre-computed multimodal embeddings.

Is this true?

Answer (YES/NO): NO